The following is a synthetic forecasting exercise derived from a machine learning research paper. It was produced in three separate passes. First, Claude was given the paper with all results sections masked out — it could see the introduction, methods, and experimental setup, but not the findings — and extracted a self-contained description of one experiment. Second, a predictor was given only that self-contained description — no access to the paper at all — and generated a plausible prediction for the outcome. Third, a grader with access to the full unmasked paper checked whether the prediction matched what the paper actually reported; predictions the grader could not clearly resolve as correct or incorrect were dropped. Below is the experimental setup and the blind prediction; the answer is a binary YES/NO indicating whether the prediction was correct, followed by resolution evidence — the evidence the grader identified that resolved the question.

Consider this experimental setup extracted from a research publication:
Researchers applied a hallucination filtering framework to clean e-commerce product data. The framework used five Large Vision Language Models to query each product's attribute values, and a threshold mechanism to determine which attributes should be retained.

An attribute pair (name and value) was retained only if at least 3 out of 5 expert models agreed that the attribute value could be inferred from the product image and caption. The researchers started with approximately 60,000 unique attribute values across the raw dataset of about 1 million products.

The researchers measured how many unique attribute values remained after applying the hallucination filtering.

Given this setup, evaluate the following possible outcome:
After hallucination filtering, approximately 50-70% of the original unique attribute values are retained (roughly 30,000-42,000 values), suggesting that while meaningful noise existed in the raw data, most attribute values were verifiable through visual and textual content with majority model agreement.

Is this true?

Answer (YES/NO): NO